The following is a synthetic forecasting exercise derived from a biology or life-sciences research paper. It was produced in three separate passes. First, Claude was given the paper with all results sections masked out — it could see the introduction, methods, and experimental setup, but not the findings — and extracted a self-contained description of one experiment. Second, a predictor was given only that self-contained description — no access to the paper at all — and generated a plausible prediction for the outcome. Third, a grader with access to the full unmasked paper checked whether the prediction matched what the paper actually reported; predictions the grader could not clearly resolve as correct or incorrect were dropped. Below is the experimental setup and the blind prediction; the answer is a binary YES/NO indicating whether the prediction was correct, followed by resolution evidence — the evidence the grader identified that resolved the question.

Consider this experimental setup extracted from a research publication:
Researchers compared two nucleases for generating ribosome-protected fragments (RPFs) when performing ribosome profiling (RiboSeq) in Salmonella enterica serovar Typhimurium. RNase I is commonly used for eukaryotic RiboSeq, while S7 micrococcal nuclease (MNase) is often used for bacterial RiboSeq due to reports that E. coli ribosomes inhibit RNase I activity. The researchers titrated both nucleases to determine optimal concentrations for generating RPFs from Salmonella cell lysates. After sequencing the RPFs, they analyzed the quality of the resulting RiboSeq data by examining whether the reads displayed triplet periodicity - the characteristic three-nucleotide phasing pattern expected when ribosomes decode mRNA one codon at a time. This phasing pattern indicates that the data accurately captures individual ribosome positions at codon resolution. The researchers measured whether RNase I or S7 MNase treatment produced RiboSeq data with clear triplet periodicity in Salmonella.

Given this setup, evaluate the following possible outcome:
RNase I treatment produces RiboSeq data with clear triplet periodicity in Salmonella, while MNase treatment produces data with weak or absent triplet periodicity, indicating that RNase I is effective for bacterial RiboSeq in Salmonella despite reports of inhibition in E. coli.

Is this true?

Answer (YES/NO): YES